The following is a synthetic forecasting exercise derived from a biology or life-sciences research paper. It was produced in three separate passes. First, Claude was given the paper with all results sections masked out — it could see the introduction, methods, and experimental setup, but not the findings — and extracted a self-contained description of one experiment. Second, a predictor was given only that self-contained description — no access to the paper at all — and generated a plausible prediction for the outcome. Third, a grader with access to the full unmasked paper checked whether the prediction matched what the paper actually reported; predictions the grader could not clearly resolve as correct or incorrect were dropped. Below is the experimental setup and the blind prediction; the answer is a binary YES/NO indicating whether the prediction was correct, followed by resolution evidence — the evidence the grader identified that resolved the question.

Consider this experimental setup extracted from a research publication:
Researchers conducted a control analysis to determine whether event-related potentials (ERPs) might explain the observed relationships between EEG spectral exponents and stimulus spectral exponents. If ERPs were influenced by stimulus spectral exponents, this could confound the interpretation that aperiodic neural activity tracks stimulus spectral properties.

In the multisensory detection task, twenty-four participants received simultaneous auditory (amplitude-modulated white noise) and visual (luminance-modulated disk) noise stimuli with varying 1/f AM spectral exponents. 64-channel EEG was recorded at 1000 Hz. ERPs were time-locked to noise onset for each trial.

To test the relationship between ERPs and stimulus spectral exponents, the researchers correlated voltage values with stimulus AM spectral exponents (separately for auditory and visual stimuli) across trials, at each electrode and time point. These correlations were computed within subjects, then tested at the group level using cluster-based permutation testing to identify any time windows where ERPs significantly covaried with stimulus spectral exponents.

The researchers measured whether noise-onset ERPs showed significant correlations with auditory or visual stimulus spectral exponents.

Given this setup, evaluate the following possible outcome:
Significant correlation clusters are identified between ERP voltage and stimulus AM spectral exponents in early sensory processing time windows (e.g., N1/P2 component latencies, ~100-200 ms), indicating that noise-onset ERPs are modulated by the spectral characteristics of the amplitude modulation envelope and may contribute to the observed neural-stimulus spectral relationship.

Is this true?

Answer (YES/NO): NO